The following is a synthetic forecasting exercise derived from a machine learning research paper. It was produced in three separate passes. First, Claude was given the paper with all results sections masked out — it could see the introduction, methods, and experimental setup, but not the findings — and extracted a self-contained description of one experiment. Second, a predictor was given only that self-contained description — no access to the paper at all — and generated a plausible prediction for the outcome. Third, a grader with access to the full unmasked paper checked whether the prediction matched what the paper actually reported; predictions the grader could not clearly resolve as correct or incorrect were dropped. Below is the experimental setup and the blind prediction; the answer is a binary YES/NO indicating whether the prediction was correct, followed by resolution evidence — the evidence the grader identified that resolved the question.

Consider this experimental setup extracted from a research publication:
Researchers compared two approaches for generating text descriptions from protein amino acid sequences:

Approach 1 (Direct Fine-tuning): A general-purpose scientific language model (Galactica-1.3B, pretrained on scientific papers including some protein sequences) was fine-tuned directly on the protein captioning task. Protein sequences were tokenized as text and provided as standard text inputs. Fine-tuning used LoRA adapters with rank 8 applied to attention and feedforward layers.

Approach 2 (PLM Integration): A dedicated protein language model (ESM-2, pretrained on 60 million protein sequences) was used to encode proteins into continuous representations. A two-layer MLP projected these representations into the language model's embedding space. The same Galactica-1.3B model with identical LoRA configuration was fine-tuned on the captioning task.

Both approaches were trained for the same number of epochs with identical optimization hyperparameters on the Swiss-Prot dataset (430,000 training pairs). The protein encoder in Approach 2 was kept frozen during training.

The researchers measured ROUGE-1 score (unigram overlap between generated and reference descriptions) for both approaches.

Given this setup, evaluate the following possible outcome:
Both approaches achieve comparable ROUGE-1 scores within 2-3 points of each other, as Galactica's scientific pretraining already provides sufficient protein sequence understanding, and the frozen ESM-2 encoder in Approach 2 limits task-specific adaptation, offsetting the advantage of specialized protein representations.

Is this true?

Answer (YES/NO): NO